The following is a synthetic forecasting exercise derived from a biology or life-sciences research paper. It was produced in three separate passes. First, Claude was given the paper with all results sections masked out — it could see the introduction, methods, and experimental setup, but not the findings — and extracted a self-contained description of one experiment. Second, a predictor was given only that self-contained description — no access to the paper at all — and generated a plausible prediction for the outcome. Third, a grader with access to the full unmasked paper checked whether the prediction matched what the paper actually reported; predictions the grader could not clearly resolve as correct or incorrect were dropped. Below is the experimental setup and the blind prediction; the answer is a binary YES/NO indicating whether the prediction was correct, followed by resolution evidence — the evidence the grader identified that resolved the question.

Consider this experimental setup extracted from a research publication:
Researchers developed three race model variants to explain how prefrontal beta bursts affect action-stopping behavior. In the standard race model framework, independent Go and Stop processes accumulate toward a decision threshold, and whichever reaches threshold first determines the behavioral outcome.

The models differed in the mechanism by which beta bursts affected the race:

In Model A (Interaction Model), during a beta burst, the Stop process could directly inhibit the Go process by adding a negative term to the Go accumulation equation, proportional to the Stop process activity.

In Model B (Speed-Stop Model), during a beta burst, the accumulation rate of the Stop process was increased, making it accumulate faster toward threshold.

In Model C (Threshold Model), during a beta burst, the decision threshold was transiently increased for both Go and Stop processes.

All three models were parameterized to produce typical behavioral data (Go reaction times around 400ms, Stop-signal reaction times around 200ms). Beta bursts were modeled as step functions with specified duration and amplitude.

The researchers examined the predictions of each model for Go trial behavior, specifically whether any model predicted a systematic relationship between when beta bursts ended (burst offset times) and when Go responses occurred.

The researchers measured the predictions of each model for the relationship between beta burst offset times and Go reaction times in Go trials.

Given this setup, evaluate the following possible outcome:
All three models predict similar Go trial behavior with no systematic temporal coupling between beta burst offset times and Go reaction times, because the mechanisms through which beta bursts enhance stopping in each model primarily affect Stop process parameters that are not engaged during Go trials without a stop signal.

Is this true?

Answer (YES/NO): NO